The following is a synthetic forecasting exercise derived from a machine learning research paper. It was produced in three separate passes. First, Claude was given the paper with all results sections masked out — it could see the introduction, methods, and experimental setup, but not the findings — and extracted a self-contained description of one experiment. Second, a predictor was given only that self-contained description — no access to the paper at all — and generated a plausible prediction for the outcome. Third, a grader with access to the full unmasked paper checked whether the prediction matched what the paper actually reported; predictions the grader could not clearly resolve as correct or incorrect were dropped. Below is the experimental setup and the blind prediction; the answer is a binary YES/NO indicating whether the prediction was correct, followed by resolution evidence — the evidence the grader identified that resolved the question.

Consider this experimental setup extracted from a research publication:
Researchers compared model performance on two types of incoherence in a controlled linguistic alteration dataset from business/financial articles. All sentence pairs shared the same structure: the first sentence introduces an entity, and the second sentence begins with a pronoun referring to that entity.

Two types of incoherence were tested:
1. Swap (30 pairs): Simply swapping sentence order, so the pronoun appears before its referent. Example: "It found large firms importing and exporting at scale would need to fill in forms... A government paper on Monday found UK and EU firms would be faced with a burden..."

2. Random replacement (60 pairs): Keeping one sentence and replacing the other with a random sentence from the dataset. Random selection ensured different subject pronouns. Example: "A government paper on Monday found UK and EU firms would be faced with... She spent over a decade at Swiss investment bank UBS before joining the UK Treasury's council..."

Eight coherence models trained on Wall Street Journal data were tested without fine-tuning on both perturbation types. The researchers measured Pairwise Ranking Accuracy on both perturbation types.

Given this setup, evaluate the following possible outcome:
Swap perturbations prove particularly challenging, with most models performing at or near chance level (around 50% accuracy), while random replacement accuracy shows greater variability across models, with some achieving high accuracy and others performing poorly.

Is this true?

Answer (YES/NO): NO